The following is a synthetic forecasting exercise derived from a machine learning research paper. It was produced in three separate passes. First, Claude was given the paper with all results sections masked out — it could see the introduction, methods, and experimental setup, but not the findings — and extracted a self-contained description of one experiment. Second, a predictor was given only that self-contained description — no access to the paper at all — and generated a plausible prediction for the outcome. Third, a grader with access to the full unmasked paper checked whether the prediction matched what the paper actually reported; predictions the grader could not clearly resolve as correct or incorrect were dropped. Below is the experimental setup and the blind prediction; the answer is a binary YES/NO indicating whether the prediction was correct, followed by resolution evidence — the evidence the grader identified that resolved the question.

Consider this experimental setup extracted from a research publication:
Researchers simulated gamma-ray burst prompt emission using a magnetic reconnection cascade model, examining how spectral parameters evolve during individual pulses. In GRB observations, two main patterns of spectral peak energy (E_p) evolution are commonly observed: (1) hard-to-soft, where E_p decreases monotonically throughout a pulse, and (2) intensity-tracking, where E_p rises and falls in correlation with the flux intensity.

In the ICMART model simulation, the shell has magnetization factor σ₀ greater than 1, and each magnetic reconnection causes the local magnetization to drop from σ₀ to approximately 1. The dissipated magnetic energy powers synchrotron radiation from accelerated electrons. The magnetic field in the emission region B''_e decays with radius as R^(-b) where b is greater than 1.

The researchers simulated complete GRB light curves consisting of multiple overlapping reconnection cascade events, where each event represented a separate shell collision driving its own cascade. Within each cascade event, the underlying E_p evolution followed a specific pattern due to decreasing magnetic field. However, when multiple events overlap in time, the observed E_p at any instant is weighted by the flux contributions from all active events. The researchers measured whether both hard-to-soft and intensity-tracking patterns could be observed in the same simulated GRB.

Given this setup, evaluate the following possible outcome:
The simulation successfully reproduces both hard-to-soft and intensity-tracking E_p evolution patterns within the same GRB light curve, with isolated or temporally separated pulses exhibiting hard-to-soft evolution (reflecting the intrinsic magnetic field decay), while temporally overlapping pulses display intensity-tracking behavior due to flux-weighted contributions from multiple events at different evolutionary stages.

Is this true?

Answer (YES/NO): YES